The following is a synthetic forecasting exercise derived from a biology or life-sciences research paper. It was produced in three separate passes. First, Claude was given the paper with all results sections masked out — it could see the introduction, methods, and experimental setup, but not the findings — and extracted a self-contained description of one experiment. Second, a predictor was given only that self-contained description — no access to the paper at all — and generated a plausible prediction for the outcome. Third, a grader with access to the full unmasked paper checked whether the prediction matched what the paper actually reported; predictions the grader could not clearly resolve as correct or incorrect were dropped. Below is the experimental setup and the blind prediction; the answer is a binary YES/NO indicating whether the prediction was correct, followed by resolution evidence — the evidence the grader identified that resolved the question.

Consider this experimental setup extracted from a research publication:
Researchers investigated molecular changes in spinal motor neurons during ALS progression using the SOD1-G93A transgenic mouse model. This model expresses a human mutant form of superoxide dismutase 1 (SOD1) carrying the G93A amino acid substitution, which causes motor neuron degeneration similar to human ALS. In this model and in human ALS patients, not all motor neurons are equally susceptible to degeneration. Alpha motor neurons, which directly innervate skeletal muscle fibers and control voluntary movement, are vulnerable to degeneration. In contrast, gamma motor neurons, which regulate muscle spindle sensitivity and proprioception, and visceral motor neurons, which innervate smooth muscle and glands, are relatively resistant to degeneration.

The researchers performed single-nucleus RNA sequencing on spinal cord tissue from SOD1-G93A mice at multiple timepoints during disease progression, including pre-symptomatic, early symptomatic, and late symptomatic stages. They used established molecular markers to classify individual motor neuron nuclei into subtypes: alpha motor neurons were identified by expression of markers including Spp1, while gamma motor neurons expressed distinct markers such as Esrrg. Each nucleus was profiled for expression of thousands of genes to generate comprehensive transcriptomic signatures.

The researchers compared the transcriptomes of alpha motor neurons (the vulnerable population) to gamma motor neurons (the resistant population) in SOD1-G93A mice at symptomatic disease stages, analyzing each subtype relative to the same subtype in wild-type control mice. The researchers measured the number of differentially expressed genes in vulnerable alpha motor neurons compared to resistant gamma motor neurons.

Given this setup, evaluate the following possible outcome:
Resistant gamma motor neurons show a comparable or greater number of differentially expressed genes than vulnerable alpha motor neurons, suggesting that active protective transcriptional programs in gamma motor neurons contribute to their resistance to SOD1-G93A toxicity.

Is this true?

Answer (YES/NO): NO